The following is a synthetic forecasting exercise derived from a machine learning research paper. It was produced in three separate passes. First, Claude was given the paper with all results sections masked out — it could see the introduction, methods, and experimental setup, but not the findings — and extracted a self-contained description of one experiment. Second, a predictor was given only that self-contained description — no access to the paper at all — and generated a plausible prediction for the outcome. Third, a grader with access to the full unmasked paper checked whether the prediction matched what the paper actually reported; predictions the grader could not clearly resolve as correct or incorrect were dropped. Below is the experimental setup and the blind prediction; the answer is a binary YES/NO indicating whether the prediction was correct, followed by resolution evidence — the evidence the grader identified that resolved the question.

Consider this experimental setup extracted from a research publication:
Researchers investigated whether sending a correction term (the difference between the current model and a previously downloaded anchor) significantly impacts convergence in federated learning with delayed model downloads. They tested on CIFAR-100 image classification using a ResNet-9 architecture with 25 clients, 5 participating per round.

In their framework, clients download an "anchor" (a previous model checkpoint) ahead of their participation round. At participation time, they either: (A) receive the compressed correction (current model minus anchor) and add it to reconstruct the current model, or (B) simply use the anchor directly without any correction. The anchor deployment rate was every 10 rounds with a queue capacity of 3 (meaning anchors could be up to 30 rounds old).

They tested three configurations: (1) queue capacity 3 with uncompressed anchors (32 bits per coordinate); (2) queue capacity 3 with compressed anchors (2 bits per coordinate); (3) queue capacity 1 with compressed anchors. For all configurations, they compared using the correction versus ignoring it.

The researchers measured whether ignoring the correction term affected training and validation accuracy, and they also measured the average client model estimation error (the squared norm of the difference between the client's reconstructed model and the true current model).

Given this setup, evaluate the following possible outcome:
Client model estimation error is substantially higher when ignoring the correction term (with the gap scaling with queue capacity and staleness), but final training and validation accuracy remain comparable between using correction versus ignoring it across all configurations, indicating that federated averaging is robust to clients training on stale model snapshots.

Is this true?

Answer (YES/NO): NO